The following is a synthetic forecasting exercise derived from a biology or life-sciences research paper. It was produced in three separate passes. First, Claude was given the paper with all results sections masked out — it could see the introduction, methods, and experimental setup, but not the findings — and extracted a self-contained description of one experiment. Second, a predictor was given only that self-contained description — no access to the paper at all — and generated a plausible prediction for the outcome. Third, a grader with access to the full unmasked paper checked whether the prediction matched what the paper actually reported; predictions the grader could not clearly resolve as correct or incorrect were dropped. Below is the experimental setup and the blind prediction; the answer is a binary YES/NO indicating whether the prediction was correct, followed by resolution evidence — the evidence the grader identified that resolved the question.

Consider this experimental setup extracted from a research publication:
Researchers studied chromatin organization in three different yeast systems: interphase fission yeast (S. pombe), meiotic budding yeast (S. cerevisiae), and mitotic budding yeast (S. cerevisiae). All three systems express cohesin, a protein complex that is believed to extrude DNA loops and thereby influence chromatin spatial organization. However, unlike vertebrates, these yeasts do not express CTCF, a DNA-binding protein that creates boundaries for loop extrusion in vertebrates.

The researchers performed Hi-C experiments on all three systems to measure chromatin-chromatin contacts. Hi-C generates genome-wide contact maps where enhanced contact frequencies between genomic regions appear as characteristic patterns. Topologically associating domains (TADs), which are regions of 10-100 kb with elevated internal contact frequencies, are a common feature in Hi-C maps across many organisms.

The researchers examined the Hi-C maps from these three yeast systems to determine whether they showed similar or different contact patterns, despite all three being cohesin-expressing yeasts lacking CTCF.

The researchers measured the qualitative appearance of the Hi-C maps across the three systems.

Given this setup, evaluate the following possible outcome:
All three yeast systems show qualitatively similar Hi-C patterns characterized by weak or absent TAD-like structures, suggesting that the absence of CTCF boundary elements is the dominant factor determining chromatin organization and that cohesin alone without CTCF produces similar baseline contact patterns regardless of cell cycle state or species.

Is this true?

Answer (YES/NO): NO